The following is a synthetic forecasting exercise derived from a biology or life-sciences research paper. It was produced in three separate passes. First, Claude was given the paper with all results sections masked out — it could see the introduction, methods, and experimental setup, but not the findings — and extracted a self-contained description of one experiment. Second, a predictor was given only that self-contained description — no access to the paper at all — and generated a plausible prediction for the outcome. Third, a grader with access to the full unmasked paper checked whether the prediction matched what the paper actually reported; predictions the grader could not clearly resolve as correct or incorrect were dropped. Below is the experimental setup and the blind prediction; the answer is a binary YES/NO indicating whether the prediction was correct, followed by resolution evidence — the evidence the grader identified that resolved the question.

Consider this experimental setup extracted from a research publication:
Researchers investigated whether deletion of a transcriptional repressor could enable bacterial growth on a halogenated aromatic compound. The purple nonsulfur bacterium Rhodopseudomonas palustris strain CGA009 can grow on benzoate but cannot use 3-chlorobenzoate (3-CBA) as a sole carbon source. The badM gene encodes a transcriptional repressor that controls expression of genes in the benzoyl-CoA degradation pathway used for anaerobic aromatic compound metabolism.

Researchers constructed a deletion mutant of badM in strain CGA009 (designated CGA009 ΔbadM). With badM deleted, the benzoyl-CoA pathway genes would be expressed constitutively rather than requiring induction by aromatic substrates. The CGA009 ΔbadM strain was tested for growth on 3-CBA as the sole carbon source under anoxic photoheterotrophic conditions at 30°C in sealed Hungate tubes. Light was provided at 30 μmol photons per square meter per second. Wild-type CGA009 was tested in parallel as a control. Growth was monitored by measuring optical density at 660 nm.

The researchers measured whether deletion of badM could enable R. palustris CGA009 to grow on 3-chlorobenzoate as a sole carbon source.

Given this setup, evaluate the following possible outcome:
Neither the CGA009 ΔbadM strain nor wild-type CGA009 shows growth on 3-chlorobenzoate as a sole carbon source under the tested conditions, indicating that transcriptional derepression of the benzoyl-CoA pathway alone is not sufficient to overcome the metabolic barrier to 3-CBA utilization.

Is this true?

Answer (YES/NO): NO